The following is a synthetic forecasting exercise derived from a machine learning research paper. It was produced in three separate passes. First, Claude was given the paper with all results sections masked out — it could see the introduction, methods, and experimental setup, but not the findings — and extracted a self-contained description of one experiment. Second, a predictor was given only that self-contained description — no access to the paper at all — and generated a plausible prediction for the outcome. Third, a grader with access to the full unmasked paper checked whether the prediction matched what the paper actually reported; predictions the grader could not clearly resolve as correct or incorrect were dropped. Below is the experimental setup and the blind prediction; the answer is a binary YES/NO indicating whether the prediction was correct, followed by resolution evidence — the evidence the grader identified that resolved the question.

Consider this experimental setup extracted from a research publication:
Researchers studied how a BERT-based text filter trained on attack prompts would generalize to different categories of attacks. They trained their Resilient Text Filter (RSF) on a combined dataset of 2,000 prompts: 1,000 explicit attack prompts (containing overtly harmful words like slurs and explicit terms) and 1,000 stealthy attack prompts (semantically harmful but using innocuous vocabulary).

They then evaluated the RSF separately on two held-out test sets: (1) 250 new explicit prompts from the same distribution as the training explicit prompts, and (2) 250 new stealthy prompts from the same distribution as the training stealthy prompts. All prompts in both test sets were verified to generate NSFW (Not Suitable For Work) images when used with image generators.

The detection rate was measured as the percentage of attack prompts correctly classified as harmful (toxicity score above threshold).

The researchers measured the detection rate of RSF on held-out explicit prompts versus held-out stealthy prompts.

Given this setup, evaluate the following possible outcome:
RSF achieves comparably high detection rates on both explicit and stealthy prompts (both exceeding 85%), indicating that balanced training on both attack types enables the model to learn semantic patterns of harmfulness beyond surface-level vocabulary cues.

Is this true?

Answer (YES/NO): NO